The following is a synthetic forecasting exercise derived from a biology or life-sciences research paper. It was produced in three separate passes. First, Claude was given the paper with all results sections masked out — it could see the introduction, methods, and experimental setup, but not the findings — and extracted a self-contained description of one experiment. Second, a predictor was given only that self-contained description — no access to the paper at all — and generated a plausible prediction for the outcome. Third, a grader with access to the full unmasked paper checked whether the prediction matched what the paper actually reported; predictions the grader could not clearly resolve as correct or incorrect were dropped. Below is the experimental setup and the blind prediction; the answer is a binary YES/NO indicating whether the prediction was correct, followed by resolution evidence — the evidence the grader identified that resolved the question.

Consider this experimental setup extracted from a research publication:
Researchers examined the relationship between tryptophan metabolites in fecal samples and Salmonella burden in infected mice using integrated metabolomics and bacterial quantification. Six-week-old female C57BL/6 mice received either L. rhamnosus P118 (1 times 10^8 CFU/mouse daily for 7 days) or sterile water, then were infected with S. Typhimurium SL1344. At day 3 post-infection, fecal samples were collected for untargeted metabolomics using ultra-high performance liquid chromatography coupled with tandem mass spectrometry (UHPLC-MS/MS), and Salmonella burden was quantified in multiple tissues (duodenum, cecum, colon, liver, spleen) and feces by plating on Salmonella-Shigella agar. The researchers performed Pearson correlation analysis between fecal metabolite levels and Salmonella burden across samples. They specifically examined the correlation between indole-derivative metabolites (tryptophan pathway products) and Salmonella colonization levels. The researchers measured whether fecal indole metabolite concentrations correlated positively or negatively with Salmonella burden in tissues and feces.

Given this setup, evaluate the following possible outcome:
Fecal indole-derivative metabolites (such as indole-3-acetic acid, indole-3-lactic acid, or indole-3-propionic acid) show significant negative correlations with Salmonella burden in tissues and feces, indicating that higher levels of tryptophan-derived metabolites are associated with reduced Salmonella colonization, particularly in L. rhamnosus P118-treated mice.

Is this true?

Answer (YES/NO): YES